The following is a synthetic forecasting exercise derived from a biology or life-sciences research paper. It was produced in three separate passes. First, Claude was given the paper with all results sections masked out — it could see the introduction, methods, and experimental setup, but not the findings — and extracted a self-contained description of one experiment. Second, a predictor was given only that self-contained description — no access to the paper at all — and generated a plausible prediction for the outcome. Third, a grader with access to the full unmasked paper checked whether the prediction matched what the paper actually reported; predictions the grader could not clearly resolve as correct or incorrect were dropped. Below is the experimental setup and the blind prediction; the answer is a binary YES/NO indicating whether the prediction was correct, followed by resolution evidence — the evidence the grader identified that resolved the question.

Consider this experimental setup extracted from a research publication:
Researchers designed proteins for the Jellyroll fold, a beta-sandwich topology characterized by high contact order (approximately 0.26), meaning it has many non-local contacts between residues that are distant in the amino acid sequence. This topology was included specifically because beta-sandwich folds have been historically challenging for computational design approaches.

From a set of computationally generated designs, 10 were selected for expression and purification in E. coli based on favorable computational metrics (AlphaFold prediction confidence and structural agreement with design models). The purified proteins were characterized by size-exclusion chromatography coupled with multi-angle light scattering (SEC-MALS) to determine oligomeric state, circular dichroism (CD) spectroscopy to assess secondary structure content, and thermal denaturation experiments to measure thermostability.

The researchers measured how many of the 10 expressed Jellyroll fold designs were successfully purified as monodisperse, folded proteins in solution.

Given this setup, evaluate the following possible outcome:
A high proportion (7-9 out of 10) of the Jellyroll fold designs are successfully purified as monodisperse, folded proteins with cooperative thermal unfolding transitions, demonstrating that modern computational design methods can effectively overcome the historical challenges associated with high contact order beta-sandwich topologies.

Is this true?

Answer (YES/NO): NO